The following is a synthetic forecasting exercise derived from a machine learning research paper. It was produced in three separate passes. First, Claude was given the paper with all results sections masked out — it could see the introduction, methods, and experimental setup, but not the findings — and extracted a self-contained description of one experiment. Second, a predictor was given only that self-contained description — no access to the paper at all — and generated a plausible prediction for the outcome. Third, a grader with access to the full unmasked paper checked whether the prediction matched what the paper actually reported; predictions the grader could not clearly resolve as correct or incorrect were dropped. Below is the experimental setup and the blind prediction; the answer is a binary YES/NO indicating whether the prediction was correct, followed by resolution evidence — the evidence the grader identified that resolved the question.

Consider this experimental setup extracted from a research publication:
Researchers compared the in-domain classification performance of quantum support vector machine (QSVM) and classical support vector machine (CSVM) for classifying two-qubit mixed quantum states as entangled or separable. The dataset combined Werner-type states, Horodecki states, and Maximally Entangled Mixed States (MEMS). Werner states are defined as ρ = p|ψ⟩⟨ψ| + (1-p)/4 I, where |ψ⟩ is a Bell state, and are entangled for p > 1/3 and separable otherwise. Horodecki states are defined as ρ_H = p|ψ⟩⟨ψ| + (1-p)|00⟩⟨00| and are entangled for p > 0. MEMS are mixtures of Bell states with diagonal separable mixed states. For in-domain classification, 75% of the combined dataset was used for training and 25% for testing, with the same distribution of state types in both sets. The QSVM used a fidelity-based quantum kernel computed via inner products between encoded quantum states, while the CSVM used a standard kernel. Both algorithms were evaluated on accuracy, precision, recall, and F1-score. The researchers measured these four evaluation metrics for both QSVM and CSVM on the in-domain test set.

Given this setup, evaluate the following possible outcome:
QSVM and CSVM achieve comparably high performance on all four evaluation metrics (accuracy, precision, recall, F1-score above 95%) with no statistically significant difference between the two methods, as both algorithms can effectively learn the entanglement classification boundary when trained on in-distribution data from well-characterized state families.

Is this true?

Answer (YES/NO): NO